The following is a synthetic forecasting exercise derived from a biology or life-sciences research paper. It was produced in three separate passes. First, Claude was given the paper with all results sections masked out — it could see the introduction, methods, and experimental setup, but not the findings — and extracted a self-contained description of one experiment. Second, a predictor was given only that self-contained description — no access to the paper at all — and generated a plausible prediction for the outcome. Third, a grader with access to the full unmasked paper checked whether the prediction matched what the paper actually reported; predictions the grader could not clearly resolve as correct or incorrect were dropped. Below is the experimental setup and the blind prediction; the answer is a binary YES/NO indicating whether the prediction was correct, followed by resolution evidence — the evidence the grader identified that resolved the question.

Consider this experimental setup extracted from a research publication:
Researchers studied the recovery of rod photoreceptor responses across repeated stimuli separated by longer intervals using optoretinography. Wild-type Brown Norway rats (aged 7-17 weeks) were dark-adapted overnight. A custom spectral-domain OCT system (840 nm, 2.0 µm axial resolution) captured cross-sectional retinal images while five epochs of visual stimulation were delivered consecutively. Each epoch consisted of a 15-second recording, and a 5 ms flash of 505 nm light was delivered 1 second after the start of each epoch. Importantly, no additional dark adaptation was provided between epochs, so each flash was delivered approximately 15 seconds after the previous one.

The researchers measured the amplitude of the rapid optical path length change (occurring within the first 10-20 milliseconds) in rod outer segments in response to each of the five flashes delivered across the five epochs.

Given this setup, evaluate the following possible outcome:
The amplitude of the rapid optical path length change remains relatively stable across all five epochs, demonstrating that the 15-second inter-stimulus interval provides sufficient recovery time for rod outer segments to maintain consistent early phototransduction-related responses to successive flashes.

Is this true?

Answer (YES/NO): NO